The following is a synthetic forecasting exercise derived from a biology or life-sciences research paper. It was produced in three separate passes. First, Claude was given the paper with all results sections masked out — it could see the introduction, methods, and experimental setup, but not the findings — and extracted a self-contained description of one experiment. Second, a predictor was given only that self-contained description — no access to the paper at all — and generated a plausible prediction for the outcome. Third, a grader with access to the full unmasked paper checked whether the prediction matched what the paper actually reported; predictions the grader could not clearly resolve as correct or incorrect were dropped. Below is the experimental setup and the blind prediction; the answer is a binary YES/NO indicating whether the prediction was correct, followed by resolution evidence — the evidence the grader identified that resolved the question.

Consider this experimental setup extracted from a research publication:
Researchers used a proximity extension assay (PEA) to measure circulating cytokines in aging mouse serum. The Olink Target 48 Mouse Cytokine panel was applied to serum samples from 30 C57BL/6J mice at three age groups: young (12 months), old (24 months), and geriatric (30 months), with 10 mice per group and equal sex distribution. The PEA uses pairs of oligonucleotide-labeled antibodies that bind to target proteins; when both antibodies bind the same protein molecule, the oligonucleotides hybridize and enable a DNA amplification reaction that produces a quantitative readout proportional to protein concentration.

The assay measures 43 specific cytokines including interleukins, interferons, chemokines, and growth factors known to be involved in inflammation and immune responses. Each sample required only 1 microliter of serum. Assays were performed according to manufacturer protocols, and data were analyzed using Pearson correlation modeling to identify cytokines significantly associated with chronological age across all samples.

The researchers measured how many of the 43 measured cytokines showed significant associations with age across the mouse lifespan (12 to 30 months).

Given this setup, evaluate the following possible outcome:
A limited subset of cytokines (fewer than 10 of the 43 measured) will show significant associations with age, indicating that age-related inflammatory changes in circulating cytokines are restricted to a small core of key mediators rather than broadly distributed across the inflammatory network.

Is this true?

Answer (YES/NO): NO